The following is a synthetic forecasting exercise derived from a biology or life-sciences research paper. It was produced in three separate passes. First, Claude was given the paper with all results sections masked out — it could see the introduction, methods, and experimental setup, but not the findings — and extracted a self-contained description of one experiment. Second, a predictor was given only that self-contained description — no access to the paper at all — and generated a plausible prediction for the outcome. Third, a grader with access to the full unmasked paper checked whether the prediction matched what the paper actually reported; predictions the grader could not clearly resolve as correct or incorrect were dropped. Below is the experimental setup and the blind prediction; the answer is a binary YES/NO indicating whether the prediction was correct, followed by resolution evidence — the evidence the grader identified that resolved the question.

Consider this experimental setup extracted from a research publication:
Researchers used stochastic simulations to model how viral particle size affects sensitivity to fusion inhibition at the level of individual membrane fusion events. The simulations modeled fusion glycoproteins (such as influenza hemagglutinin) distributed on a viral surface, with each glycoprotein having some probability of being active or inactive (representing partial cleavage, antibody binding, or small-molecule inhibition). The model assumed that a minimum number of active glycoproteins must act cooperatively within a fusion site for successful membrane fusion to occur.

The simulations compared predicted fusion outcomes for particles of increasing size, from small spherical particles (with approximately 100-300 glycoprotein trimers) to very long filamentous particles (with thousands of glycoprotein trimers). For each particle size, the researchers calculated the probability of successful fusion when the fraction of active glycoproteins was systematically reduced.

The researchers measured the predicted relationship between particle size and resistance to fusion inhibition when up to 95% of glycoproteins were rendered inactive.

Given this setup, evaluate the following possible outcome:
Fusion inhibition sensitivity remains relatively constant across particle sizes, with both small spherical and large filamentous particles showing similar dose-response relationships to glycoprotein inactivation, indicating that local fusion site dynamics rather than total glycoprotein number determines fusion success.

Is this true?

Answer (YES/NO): NO